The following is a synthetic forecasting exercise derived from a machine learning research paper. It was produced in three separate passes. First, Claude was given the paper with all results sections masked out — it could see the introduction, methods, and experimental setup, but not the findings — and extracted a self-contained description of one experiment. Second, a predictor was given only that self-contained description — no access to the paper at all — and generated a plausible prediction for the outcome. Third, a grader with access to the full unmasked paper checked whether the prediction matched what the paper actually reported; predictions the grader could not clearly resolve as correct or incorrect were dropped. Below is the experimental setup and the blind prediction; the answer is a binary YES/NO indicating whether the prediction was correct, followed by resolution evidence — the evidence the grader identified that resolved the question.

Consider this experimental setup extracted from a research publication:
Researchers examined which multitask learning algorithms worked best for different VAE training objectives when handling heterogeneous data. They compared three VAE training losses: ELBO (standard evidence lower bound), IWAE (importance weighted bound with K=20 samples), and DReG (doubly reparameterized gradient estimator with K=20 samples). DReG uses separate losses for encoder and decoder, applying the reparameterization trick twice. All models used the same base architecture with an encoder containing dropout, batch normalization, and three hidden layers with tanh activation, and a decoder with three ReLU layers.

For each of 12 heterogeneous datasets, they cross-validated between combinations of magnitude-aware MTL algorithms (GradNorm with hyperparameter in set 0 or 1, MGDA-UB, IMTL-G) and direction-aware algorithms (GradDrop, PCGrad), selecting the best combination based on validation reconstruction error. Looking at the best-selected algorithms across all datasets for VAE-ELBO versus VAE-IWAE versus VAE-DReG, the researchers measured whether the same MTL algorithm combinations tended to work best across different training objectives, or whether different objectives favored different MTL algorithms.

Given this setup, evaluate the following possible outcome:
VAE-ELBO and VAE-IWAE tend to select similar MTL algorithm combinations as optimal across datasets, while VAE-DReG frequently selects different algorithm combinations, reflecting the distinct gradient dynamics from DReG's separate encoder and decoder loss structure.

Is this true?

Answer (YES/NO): NO